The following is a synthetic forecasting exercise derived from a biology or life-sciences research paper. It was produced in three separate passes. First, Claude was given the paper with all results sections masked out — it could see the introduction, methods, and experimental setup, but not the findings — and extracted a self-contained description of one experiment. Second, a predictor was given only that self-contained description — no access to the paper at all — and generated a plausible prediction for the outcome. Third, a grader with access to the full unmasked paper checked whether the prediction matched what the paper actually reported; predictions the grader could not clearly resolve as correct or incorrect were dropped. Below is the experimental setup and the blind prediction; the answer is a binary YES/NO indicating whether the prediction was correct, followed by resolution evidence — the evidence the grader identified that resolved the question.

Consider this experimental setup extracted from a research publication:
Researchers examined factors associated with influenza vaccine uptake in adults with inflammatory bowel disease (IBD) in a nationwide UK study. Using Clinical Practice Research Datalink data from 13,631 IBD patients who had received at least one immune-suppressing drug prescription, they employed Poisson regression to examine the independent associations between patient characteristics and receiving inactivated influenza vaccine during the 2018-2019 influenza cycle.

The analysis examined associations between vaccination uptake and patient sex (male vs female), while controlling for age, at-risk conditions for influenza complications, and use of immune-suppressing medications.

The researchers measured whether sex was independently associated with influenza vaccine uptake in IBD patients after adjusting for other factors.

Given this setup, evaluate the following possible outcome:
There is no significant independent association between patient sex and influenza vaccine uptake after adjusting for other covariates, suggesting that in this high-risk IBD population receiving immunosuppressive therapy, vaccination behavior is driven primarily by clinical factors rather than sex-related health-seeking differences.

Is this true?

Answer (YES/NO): NO